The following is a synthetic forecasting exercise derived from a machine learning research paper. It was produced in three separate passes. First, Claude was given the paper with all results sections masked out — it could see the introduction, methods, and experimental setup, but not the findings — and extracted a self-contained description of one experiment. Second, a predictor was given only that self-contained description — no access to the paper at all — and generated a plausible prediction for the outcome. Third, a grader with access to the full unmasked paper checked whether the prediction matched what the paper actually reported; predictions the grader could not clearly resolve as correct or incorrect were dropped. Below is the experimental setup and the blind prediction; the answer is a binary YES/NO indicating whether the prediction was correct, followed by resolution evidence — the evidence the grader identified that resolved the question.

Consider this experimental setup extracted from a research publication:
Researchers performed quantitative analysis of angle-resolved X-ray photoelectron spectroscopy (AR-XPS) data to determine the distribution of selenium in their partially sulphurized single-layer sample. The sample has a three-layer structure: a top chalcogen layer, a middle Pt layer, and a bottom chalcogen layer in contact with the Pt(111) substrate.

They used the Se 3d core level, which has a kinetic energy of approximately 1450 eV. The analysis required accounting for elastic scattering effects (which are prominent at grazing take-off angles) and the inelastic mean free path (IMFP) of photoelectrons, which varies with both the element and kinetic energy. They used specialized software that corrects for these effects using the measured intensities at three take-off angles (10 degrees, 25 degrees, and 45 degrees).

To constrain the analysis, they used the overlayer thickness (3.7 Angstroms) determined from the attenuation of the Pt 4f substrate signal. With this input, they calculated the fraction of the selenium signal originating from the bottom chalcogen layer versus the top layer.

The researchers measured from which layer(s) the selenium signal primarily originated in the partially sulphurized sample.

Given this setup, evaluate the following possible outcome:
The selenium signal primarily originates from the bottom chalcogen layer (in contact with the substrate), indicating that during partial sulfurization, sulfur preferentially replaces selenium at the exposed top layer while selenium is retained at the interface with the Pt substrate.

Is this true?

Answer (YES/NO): YES